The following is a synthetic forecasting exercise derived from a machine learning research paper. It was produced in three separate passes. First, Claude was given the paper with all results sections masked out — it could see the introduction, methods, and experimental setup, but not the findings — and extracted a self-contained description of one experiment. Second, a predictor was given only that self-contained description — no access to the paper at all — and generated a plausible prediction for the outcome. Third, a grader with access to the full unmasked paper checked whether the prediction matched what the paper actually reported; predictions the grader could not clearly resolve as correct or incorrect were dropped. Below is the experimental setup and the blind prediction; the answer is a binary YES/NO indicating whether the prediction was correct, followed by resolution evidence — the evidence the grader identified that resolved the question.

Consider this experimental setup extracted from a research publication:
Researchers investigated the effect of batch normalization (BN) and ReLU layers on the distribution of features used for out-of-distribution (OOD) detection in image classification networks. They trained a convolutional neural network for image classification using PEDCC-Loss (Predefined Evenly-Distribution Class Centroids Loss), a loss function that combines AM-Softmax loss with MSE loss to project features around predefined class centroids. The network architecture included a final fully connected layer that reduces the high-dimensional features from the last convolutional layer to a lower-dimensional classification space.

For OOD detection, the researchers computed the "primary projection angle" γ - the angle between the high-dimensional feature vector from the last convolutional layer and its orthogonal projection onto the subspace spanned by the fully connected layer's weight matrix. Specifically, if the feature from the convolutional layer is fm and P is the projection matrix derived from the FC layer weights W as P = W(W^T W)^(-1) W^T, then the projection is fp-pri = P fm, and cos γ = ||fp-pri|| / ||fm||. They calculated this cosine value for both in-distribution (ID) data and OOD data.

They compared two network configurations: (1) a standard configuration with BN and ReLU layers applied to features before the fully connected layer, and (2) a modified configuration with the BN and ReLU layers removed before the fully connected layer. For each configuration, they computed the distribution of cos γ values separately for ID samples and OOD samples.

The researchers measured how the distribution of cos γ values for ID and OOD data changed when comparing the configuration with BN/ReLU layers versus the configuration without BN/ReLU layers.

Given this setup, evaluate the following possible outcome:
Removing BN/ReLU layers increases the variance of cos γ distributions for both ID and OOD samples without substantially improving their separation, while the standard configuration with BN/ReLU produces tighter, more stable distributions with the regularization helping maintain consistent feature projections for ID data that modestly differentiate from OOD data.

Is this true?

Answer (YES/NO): NO